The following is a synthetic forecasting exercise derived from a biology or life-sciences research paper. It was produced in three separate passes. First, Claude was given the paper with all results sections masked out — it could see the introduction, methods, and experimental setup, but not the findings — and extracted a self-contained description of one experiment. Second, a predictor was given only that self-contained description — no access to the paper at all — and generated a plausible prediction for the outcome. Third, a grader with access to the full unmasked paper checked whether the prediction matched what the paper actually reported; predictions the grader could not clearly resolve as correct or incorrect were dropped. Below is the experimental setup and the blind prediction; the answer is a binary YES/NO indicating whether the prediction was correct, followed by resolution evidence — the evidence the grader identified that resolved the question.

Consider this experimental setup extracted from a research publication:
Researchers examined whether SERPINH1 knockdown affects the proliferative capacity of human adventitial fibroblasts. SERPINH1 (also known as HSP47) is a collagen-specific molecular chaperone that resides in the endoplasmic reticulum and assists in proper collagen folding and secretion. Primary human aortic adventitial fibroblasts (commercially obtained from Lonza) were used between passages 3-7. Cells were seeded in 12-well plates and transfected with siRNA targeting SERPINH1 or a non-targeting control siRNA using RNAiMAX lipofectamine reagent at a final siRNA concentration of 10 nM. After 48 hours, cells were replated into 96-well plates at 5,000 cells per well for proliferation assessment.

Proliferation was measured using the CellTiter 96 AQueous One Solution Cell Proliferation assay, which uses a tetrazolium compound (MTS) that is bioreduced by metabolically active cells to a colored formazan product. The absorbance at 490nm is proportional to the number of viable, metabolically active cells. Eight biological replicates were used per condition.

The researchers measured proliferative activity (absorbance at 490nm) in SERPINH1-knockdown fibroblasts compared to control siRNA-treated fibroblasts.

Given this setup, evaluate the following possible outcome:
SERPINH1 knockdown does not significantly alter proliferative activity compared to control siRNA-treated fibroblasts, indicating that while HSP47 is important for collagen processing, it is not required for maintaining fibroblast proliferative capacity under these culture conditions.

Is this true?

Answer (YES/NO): YES